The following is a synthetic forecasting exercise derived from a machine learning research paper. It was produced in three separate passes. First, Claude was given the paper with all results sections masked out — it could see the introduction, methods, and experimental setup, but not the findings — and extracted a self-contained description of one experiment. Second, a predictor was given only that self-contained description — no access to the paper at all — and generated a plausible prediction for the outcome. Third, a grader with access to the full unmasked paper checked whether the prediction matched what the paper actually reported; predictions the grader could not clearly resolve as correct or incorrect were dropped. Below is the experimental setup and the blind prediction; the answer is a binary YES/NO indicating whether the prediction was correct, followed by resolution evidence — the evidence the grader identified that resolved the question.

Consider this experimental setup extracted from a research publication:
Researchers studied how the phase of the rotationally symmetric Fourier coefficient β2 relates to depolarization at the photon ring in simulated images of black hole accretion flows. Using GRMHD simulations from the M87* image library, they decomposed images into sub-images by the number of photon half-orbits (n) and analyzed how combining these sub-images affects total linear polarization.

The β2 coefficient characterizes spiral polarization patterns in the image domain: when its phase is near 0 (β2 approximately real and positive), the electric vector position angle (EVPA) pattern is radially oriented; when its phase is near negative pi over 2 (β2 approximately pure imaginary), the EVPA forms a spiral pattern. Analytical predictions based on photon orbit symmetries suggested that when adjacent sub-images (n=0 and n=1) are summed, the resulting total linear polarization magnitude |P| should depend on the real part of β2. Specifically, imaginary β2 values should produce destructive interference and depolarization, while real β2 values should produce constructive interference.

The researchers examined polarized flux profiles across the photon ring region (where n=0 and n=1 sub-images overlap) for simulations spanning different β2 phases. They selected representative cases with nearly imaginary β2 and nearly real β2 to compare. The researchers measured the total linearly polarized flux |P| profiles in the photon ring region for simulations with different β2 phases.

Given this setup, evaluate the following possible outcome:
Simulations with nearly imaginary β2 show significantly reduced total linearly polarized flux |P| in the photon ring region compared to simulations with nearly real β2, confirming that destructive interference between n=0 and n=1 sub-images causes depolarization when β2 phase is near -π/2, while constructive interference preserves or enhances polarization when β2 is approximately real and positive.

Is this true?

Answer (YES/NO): YES